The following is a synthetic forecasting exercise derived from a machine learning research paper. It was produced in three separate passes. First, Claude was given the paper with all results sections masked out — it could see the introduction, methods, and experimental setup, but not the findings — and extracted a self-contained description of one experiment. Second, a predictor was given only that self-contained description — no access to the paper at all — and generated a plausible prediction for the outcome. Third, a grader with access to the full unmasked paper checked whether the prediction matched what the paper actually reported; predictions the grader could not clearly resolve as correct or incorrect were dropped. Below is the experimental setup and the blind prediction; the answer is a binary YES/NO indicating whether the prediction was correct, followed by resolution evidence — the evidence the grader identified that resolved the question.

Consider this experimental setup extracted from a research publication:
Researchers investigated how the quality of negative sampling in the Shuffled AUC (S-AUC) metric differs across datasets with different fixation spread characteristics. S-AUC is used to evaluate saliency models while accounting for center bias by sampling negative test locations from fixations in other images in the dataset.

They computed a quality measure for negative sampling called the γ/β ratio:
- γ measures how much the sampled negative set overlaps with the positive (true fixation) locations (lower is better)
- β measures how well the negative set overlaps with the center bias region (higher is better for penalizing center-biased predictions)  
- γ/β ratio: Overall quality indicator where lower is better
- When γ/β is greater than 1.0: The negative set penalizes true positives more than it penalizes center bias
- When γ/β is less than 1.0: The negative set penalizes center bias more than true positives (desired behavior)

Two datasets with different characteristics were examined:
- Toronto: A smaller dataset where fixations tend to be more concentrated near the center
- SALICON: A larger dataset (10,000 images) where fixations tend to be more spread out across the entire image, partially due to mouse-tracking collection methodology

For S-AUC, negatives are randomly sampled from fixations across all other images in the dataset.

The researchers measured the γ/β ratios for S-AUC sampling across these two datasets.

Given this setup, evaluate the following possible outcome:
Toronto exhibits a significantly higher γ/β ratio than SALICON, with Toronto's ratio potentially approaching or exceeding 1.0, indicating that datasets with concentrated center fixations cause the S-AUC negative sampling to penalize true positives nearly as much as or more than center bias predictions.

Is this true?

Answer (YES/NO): NO